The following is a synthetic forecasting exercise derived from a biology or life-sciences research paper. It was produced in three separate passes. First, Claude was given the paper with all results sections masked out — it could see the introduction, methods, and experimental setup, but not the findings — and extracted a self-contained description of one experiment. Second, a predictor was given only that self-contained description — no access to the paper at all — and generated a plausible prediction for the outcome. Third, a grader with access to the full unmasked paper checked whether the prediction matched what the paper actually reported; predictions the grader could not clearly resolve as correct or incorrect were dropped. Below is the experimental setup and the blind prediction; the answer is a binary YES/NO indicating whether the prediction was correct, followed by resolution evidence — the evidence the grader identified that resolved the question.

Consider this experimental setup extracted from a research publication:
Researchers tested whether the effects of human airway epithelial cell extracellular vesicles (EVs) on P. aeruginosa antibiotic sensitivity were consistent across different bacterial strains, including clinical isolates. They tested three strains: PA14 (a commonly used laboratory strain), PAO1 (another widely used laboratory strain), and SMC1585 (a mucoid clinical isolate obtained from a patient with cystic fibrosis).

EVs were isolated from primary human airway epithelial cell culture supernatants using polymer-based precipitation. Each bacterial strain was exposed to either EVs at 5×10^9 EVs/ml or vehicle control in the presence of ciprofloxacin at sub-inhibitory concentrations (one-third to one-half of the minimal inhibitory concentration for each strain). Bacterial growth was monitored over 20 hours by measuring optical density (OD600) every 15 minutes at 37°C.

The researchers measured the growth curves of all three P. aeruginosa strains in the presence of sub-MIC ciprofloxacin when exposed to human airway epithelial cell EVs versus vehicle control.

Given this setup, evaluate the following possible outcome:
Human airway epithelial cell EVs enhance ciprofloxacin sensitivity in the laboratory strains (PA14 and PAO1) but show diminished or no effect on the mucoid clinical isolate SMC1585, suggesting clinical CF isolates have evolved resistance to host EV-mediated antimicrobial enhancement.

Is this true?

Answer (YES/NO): NO